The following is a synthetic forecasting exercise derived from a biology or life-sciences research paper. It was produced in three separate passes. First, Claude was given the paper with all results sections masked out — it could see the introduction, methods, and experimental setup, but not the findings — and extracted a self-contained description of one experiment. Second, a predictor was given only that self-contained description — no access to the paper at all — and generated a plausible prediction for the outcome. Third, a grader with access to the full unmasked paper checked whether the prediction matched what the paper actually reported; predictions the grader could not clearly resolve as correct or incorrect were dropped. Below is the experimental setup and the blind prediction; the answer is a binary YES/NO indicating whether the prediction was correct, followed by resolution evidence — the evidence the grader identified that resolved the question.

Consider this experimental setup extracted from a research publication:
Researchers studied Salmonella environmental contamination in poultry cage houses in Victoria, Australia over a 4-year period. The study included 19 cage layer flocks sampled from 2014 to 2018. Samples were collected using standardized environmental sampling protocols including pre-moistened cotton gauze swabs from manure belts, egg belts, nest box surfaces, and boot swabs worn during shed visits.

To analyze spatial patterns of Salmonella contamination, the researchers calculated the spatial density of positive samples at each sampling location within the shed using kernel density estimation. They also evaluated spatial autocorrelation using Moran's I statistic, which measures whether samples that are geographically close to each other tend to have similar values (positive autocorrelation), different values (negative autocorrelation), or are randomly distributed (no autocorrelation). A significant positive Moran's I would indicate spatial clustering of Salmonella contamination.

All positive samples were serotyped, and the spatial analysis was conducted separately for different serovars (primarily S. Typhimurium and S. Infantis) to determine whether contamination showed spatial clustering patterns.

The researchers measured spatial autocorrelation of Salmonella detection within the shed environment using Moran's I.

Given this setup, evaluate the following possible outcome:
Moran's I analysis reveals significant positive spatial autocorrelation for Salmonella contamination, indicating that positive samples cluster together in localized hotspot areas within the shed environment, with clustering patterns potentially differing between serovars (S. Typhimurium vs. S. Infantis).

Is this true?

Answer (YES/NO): NO